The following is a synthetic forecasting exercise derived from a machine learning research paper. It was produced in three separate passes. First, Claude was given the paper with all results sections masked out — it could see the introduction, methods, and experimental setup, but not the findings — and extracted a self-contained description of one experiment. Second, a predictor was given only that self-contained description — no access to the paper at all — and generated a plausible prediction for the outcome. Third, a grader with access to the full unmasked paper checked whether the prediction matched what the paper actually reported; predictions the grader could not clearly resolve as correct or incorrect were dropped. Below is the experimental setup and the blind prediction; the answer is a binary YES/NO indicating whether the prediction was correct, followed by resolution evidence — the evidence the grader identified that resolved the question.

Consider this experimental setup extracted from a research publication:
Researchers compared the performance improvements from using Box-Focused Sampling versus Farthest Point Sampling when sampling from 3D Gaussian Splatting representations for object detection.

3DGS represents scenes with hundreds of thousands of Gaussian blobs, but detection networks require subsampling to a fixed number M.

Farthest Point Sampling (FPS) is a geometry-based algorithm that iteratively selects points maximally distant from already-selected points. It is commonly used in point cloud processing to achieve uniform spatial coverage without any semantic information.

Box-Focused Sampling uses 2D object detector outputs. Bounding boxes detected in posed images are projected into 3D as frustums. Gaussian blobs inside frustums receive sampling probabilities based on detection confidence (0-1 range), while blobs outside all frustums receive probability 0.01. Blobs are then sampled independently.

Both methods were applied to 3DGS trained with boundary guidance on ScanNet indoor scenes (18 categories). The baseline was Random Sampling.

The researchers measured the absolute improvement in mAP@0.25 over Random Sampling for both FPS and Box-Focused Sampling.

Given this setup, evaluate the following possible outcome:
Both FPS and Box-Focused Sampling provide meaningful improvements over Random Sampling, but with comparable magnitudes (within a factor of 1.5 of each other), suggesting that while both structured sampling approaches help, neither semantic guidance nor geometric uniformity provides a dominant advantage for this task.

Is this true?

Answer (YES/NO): NO